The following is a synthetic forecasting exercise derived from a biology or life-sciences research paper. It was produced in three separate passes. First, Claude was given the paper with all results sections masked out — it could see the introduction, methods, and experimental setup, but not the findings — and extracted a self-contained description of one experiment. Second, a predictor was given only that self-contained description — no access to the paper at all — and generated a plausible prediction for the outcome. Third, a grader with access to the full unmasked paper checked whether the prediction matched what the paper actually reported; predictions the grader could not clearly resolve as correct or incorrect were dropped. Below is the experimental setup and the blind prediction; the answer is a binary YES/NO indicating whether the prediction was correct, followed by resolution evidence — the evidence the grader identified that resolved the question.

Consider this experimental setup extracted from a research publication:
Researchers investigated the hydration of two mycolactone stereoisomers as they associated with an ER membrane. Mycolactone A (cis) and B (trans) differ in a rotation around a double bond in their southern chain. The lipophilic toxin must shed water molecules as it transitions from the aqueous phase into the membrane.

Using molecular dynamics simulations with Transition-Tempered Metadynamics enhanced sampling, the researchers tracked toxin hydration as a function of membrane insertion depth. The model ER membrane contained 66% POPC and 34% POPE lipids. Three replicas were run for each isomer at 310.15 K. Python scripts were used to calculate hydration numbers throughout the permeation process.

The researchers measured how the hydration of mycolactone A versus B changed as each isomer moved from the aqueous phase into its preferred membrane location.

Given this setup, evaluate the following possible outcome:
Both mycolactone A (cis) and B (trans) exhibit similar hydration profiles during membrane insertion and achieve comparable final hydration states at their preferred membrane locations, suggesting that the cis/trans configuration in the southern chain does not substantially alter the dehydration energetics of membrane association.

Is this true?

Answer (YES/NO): NO